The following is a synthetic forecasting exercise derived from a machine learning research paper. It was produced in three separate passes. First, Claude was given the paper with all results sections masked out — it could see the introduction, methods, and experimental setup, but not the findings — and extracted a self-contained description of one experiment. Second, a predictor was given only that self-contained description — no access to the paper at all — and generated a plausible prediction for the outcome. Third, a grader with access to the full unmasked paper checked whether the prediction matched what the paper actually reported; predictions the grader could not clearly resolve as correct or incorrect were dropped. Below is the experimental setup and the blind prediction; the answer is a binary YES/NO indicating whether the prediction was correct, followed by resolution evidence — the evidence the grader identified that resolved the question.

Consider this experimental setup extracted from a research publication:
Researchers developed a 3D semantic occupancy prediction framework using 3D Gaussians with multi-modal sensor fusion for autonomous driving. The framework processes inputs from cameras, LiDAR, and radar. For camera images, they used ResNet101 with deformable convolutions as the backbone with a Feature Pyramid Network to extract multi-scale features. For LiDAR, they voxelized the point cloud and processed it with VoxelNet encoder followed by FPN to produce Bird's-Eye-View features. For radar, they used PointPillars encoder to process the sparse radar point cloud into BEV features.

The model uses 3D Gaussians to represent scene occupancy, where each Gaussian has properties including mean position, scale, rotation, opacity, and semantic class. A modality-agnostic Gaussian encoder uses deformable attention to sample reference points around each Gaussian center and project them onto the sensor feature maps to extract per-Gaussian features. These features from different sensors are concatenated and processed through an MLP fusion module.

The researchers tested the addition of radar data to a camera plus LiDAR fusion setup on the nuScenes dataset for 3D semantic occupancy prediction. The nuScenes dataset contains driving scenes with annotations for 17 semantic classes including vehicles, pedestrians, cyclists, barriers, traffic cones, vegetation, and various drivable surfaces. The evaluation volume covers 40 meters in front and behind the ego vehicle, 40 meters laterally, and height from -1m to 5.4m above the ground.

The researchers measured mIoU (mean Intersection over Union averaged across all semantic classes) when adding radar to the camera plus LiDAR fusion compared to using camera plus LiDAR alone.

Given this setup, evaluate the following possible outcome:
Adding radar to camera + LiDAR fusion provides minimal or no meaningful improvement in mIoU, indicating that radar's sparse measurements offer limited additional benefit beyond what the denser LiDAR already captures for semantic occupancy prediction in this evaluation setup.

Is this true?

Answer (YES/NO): YES